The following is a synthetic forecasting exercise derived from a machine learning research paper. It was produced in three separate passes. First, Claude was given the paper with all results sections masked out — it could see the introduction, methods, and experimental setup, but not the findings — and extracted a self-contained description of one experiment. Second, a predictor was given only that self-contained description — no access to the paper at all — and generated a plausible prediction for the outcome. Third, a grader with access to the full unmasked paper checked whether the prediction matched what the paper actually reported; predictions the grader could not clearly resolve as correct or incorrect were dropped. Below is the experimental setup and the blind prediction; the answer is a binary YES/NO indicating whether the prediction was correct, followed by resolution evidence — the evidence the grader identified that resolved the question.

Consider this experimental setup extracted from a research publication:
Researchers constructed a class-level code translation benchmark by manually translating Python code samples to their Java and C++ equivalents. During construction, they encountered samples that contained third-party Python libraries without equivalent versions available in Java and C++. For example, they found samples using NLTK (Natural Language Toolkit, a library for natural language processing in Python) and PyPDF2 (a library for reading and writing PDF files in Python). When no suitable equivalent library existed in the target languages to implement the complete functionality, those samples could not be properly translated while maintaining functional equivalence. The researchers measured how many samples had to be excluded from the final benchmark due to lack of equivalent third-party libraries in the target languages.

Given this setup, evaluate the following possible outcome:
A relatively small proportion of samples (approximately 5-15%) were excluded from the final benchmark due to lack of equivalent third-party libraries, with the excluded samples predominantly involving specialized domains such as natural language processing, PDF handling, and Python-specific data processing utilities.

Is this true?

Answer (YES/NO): YES